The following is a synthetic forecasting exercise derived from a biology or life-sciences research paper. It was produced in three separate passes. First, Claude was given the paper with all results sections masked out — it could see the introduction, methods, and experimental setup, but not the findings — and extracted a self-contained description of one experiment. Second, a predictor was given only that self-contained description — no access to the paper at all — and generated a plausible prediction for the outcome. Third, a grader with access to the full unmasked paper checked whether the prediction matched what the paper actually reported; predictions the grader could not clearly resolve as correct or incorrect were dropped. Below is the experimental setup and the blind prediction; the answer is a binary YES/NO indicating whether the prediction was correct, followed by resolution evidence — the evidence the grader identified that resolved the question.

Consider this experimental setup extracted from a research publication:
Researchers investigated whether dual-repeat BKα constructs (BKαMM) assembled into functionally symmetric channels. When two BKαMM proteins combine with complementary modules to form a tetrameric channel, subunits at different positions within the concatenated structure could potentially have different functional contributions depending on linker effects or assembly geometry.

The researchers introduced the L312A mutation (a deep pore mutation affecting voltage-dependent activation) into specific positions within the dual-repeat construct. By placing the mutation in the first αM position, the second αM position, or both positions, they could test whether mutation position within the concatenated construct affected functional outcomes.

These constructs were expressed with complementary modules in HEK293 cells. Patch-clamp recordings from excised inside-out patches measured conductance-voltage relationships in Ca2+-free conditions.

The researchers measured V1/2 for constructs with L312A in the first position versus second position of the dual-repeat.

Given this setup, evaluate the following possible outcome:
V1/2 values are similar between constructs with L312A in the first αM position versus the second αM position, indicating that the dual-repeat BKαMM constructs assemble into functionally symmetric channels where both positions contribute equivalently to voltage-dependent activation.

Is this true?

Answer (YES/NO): YES